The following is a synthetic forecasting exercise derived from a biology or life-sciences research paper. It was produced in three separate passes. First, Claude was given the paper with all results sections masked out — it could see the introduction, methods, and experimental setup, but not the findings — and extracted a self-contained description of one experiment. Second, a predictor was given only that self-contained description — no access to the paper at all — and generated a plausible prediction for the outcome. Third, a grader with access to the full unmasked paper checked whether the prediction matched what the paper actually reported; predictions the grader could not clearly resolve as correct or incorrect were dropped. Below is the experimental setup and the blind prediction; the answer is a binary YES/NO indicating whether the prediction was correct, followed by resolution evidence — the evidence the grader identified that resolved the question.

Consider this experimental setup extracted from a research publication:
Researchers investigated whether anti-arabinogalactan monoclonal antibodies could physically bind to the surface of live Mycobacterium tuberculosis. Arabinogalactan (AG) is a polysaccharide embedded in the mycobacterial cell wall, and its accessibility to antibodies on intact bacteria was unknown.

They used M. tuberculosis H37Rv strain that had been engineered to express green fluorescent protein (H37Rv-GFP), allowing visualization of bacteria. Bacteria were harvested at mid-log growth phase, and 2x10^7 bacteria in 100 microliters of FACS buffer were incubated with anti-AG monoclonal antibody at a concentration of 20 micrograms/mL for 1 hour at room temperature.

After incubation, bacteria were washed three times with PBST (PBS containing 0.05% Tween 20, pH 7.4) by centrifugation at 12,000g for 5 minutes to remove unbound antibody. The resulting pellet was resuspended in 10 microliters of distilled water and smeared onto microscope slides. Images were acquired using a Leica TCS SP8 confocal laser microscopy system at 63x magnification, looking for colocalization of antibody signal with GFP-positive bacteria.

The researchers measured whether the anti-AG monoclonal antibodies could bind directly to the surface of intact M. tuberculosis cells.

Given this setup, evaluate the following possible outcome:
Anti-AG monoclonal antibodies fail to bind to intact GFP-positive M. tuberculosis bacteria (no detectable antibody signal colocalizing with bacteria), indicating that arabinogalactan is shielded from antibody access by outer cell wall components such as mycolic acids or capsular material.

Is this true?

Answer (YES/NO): NO